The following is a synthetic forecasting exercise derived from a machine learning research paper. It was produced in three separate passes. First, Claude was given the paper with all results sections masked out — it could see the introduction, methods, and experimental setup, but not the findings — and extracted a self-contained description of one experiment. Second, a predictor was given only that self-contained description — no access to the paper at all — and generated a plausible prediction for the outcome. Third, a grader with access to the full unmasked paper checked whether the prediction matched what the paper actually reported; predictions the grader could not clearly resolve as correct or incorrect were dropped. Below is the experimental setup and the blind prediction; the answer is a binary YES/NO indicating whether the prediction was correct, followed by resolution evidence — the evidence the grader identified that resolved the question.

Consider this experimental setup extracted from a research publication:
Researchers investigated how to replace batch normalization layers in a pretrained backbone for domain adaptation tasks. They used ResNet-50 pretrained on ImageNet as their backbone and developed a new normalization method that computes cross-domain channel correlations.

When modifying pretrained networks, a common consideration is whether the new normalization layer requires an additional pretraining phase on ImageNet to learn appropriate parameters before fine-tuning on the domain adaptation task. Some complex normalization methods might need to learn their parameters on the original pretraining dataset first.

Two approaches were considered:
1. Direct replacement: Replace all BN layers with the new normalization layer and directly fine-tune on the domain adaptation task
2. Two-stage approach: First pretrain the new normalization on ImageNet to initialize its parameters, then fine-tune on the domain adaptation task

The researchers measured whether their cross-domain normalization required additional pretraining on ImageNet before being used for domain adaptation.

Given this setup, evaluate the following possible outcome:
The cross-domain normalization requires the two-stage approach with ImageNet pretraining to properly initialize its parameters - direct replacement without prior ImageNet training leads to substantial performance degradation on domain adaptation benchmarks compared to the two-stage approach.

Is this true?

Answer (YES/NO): NO